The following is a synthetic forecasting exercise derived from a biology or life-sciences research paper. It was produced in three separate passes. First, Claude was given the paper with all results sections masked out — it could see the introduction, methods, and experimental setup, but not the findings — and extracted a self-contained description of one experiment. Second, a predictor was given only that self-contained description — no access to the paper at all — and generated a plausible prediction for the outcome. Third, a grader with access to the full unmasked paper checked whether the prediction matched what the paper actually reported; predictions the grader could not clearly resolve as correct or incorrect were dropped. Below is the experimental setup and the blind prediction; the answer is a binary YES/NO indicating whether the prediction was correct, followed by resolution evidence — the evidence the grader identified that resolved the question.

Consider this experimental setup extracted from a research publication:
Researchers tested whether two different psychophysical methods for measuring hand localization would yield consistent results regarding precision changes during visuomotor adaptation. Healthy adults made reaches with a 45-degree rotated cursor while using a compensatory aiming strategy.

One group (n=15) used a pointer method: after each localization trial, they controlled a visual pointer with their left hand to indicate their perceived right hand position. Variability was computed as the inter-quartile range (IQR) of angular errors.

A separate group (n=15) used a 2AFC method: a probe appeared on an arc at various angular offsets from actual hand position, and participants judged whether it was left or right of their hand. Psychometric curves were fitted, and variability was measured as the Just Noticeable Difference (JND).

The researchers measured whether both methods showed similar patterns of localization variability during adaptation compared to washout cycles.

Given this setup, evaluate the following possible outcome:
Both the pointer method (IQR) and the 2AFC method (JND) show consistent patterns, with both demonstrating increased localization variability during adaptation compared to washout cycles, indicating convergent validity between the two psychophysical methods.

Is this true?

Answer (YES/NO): YES